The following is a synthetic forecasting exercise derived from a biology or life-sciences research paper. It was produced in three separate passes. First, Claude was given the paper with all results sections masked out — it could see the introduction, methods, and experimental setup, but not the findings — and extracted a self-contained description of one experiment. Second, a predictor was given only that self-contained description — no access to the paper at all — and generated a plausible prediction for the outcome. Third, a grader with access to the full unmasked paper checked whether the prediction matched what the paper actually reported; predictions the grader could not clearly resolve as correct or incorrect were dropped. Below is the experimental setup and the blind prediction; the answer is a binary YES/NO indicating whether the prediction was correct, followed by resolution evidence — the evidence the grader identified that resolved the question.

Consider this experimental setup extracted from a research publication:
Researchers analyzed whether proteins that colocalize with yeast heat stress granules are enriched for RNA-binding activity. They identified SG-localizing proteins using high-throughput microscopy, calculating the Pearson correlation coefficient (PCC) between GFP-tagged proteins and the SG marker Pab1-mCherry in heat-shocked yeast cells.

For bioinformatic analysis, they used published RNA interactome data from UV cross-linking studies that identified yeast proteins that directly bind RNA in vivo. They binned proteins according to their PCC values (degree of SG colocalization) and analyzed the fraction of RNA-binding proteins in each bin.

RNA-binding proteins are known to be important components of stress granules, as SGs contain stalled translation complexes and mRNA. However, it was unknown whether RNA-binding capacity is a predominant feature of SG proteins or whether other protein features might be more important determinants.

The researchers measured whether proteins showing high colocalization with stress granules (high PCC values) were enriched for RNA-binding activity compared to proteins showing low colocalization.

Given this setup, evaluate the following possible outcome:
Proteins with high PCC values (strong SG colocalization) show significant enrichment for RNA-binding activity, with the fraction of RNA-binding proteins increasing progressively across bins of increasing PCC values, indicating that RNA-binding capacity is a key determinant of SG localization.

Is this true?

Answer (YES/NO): NO